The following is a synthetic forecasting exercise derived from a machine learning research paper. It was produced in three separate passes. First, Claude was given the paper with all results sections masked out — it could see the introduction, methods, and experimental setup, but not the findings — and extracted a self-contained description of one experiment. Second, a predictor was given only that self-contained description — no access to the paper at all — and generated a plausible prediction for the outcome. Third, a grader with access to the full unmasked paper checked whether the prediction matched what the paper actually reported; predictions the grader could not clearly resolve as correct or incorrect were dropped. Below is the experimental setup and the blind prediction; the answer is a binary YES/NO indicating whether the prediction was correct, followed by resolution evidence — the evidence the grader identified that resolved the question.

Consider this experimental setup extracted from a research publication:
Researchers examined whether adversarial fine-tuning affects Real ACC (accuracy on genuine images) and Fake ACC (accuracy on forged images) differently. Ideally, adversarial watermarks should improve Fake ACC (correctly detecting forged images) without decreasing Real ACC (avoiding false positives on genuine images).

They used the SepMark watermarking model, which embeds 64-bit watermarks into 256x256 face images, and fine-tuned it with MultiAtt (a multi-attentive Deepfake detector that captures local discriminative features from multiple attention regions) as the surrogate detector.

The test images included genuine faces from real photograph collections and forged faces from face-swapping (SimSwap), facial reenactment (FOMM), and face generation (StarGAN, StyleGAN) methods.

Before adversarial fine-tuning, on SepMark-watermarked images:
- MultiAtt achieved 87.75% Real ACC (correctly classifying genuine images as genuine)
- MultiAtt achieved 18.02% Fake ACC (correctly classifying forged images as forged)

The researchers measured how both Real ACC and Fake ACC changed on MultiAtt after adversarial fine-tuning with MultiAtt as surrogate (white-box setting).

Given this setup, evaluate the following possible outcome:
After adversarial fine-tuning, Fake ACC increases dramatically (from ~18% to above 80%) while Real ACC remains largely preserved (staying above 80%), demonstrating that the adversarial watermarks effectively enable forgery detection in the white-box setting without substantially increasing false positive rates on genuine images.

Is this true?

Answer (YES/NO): YES